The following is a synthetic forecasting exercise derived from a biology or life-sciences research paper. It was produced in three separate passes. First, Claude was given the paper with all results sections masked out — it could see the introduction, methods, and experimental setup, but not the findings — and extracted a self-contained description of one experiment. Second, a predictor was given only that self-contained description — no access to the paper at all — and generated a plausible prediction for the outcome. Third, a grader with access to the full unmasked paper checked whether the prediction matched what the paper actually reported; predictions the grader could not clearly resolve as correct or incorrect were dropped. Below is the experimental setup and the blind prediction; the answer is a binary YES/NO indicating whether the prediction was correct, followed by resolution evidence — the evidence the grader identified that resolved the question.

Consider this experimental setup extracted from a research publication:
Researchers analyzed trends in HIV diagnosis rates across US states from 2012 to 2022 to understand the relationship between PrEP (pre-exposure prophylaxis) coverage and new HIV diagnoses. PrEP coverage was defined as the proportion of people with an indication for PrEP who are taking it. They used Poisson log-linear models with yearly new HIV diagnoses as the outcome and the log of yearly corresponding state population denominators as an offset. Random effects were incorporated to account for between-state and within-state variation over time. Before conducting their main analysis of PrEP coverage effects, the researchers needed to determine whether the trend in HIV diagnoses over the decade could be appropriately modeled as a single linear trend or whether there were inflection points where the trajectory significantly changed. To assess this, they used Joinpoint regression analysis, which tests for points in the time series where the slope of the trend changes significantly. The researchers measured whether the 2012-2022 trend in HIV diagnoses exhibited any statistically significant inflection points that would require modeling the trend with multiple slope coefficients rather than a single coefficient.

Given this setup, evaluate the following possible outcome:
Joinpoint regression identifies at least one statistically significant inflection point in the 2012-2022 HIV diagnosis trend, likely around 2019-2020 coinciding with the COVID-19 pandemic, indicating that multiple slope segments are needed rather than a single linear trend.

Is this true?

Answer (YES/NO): NO